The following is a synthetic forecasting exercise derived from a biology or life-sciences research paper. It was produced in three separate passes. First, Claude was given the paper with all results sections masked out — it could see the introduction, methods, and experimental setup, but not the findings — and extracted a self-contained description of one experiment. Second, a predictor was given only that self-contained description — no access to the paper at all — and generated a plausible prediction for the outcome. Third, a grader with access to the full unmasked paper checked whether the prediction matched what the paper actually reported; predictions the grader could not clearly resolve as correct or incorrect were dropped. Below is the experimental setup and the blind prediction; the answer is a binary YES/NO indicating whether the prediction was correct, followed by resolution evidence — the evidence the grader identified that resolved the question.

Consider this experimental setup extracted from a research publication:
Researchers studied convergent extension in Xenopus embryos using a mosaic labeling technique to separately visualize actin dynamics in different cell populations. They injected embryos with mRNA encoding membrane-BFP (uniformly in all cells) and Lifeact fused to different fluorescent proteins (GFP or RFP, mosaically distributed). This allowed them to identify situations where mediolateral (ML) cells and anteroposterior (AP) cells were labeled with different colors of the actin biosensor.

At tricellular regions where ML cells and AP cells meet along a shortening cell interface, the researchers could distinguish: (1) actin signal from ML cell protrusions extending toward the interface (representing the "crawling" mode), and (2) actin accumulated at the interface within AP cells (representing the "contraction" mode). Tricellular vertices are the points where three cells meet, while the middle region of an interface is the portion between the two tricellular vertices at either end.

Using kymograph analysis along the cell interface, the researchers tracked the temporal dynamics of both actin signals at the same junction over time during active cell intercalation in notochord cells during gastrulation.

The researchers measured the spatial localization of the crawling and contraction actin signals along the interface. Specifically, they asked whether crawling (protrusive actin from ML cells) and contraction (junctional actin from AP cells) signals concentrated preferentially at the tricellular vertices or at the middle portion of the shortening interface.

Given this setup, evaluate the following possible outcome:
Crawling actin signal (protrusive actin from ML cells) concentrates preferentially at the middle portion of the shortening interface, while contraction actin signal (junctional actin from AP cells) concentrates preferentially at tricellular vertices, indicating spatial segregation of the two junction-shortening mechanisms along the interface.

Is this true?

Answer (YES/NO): NO